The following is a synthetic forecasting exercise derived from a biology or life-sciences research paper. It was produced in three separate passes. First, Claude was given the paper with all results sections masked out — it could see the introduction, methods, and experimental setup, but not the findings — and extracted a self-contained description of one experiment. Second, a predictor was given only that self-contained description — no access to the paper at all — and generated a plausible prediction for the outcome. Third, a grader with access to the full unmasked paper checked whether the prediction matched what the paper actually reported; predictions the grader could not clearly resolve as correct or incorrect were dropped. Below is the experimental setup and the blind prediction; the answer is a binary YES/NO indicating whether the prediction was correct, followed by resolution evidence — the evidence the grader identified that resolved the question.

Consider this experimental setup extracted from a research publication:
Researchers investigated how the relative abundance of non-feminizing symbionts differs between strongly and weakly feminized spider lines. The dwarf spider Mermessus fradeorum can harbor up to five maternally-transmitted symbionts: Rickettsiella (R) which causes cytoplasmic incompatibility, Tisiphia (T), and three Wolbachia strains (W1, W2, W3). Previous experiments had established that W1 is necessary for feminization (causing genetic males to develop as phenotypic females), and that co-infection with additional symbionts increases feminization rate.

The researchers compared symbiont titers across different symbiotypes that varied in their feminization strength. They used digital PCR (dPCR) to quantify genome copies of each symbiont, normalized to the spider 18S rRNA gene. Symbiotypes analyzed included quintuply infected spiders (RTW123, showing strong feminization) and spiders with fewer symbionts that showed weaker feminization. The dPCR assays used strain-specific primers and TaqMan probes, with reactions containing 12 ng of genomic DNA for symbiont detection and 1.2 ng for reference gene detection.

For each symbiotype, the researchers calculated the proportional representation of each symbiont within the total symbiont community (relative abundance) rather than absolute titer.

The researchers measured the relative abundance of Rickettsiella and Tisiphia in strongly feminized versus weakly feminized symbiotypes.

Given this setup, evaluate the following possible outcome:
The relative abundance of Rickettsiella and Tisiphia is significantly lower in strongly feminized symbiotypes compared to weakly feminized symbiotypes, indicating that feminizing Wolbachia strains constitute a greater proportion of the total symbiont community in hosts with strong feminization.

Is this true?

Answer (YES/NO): YES